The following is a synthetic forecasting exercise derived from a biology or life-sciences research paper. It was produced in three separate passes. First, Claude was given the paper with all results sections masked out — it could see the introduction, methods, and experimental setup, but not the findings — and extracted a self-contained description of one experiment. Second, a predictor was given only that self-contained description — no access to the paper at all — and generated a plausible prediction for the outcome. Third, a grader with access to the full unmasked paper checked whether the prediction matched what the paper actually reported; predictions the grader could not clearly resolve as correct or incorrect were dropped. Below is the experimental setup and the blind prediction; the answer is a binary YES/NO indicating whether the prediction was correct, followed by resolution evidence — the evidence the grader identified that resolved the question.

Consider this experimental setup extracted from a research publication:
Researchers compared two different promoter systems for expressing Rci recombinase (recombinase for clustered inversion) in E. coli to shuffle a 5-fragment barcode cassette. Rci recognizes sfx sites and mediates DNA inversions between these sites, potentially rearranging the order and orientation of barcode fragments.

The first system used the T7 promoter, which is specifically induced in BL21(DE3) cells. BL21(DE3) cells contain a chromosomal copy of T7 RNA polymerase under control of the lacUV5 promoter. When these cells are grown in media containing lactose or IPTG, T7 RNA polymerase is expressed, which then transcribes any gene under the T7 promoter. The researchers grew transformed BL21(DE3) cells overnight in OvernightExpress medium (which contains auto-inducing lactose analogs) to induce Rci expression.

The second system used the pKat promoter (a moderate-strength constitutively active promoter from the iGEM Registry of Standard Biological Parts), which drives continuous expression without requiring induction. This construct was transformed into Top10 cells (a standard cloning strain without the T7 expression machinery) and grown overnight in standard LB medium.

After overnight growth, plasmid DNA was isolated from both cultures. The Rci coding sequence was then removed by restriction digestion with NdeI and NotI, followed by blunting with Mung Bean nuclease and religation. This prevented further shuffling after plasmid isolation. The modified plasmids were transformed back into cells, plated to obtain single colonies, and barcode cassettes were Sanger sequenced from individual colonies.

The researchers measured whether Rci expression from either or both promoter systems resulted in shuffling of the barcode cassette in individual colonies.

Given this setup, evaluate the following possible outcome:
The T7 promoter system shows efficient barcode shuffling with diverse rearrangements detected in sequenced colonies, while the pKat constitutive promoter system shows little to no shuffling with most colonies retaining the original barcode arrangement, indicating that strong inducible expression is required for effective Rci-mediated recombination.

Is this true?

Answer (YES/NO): NO